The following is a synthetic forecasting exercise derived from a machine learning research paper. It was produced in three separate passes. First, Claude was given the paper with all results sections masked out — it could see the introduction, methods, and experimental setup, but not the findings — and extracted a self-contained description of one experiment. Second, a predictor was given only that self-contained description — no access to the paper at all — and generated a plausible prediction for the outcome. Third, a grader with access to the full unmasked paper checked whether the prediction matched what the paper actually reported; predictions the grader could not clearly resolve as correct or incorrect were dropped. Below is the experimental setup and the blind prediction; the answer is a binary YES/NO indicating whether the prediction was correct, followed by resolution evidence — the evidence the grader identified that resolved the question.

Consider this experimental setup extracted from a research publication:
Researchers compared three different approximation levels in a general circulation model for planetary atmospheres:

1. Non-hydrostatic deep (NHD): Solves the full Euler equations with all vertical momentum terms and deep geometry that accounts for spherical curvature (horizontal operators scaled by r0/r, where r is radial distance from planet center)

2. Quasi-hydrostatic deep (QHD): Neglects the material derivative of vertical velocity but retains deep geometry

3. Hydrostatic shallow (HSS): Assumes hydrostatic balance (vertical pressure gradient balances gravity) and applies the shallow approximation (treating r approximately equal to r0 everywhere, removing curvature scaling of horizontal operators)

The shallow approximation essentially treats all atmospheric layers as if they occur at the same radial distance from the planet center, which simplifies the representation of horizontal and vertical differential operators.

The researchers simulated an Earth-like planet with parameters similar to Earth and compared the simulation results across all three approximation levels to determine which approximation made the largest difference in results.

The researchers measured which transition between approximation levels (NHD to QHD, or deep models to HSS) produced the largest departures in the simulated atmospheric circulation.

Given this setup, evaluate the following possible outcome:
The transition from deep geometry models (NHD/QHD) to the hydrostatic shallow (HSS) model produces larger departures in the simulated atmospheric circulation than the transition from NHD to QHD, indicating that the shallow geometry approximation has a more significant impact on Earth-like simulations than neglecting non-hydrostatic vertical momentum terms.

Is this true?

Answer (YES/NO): YES